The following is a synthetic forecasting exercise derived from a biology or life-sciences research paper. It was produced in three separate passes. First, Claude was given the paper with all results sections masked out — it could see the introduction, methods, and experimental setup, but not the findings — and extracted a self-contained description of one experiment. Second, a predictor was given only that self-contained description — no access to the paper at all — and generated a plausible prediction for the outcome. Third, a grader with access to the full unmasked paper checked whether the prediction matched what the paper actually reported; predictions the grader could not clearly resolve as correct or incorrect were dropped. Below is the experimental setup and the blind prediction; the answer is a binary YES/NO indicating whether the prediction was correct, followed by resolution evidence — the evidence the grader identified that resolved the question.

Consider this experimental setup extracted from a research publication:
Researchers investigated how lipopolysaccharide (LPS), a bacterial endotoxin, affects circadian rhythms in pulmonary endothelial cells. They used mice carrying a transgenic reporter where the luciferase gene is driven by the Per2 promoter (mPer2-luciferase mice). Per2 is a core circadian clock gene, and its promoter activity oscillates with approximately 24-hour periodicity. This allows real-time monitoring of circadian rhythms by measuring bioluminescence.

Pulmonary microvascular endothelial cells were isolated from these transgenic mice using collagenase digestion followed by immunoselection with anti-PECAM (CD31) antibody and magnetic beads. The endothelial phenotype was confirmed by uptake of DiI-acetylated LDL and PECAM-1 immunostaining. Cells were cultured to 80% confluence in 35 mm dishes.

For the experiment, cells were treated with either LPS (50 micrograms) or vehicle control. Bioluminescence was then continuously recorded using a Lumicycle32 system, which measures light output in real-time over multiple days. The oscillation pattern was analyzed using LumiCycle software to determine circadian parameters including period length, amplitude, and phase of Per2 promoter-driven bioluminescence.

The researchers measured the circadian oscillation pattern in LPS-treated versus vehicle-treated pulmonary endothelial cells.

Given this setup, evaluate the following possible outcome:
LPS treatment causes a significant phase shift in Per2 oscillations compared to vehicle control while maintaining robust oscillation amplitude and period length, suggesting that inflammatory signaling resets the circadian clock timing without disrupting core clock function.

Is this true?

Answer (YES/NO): NO